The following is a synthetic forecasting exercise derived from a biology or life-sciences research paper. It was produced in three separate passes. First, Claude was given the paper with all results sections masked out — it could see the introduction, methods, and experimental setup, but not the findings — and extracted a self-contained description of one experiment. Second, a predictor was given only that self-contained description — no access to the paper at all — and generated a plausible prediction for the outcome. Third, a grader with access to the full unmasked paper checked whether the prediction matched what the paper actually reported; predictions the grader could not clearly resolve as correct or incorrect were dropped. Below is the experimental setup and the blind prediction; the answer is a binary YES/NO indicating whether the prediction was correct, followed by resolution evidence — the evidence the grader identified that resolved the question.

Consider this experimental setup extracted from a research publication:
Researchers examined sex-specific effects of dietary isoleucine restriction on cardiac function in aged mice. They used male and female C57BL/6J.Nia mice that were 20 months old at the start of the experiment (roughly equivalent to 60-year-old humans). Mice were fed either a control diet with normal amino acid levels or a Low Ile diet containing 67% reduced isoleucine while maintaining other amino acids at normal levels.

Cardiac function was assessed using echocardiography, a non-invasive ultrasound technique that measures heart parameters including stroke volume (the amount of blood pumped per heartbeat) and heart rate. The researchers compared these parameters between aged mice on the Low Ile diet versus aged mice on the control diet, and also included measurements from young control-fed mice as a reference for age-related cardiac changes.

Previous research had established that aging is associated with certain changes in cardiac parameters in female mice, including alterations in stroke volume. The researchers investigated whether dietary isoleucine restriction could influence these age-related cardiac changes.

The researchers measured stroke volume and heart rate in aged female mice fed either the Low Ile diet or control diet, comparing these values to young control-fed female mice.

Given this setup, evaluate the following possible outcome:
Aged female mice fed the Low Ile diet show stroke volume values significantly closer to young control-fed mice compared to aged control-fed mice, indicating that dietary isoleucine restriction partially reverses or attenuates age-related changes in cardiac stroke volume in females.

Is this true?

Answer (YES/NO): YES